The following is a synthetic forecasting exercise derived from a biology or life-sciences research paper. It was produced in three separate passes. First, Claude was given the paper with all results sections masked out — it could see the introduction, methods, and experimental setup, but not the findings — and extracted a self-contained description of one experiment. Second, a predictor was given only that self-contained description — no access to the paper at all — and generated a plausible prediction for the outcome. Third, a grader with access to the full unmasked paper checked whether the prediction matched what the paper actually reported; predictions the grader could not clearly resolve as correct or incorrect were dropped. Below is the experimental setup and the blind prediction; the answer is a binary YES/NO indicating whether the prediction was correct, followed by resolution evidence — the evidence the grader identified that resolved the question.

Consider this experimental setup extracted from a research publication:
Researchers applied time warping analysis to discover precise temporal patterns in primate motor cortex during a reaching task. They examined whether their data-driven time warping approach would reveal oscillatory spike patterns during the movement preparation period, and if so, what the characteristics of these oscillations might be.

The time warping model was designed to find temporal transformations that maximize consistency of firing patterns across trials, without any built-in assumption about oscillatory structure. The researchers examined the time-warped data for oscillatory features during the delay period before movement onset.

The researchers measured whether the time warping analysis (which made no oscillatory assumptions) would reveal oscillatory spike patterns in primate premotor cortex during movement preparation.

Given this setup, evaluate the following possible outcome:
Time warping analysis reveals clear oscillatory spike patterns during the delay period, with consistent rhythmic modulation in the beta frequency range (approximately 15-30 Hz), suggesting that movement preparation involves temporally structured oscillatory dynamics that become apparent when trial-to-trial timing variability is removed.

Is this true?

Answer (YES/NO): YES